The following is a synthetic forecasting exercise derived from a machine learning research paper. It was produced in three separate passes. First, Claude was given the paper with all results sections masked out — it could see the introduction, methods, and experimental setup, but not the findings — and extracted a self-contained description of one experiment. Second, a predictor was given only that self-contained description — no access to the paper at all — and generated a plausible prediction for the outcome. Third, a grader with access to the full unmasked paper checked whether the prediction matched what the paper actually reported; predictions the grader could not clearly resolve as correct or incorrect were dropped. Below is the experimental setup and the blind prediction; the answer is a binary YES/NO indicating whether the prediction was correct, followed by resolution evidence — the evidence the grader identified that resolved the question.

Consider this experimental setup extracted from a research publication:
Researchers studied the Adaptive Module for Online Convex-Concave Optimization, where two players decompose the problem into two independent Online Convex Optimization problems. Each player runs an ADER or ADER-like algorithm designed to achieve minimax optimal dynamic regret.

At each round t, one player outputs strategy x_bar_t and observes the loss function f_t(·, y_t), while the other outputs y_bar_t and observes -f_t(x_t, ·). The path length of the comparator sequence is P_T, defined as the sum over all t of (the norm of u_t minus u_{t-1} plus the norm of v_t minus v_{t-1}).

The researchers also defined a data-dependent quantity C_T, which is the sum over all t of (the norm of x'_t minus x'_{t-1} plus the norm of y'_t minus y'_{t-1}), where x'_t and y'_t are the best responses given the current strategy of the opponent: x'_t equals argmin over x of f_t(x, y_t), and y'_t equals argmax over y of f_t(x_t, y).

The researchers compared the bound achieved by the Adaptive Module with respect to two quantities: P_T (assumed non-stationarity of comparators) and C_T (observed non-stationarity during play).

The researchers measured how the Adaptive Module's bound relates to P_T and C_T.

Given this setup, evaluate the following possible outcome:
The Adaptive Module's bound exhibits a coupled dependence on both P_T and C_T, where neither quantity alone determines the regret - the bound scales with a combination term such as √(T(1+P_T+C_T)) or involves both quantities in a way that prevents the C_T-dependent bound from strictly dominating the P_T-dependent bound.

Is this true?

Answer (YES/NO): NO